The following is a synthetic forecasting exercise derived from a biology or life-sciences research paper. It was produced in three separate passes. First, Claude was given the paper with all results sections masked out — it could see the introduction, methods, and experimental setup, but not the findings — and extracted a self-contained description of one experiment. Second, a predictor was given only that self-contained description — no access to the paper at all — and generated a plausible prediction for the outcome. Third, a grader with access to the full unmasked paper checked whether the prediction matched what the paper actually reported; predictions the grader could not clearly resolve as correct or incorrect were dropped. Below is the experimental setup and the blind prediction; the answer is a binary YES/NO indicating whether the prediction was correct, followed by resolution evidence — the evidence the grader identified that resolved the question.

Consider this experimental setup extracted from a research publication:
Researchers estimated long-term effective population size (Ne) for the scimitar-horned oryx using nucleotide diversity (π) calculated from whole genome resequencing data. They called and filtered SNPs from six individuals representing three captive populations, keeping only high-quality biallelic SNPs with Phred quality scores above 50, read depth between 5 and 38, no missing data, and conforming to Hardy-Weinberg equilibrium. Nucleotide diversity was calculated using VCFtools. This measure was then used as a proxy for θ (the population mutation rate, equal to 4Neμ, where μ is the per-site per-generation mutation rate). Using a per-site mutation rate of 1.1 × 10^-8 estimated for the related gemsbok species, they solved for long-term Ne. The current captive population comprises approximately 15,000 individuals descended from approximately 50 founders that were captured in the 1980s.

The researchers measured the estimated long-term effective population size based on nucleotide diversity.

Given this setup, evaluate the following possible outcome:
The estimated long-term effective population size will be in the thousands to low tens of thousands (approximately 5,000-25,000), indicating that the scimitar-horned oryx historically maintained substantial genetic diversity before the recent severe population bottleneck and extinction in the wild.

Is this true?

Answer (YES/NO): YES